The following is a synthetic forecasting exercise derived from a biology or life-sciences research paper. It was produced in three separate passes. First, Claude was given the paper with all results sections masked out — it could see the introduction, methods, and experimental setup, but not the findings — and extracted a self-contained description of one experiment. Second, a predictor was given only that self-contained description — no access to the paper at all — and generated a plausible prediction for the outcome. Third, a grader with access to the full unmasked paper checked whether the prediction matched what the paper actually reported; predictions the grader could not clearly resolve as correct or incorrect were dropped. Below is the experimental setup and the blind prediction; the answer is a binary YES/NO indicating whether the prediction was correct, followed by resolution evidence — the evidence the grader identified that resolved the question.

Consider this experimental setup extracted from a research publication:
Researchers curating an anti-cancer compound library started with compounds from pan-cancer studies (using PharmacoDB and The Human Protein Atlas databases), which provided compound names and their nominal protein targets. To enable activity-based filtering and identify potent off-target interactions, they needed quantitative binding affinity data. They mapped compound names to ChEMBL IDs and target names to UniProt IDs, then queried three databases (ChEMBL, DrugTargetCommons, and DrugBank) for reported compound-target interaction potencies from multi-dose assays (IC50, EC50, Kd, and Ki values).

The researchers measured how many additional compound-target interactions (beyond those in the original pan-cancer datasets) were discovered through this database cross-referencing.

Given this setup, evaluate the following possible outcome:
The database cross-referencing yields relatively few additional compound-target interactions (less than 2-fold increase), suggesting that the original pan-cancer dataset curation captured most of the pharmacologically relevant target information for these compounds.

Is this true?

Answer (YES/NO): YES